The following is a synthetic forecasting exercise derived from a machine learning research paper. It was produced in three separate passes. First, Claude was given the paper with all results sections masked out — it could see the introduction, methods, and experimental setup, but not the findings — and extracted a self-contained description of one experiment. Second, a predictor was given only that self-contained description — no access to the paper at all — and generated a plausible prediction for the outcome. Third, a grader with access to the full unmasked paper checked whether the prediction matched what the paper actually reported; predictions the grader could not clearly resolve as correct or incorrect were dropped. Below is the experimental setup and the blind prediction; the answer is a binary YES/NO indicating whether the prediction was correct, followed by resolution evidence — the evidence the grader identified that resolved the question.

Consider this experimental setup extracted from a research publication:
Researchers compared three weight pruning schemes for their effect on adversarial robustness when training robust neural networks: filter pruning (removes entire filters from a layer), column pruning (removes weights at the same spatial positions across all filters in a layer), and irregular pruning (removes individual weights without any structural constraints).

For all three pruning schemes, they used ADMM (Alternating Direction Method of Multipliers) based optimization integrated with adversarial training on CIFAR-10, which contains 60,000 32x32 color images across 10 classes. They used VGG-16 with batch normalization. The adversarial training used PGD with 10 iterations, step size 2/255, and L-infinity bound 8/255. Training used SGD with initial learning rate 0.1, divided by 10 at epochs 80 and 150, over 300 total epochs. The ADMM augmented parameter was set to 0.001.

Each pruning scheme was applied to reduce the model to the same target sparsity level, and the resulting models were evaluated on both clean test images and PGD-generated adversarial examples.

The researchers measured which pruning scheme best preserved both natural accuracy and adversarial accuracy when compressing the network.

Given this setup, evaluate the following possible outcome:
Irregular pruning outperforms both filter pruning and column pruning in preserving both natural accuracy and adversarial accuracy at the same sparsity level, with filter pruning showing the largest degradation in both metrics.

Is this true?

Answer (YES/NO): YES